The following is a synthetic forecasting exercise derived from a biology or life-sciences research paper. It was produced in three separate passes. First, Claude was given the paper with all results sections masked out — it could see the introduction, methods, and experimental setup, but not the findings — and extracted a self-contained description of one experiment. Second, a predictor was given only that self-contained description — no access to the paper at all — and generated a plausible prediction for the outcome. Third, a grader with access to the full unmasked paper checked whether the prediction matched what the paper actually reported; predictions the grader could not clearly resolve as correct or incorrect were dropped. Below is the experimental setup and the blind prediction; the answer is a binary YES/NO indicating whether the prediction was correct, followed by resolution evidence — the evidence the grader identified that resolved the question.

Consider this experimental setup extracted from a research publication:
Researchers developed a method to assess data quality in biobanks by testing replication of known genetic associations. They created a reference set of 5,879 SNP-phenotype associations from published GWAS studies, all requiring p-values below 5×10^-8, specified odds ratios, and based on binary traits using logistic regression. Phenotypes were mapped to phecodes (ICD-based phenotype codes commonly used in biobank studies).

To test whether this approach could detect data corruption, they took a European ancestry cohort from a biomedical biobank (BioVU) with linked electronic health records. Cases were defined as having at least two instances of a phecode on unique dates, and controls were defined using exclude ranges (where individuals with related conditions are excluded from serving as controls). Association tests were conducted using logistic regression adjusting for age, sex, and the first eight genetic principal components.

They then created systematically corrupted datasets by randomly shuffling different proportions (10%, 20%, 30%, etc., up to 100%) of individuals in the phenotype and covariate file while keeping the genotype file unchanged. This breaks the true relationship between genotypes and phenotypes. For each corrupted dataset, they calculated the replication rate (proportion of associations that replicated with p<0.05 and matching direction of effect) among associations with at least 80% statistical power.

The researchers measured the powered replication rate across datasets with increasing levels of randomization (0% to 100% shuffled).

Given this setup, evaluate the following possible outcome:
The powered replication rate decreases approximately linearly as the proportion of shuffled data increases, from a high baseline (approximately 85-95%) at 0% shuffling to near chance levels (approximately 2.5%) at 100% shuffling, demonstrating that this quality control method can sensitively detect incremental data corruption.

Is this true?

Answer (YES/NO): NO